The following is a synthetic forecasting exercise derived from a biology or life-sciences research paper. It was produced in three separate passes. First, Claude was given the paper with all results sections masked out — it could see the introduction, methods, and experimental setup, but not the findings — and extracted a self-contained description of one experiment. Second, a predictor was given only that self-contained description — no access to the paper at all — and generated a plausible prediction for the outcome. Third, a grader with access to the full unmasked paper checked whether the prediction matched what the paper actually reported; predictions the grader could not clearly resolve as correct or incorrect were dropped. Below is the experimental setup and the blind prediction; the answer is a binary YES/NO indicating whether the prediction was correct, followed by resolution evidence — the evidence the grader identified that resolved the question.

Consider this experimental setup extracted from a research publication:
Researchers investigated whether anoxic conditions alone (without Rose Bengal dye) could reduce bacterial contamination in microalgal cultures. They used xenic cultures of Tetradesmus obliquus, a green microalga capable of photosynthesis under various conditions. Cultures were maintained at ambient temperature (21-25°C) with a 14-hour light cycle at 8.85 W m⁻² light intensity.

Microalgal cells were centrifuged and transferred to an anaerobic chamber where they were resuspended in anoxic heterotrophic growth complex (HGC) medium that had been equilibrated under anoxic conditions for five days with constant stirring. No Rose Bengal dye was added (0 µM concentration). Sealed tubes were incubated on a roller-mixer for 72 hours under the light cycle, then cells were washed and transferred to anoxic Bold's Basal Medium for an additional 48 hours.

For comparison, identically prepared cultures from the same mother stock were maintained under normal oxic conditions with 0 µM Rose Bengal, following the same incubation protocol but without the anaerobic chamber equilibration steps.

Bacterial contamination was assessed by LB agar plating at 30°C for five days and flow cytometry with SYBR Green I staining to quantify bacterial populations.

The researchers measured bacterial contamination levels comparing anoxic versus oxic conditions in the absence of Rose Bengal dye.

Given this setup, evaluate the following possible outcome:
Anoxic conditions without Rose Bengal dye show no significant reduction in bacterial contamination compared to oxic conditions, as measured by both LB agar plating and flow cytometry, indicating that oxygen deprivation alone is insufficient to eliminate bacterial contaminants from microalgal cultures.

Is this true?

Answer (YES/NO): NO